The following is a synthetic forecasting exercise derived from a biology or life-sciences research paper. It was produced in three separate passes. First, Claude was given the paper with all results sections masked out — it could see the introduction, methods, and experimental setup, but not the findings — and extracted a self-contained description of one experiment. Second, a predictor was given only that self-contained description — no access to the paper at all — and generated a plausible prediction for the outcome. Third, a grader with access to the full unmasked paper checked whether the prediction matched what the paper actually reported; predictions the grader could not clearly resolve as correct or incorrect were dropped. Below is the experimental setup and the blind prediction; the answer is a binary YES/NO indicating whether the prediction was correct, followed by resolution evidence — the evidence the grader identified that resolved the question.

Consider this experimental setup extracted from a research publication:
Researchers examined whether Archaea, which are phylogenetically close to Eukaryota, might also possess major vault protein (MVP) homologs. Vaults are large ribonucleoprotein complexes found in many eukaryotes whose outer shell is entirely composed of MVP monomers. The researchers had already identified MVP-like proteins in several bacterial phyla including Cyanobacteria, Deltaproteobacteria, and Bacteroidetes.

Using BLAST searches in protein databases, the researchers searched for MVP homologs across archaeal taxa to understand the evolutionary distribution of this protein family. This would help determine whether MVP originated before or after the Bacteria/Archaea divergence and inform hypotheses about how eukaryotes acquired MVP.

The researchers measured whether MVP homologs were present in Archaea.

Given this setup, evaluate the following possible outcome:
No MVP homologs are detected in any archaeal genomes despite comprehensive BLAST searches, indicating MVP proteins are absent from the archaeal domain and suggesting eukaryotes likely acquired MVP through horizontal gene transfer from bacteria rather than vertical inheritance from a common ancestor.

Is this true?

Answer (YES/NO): YES